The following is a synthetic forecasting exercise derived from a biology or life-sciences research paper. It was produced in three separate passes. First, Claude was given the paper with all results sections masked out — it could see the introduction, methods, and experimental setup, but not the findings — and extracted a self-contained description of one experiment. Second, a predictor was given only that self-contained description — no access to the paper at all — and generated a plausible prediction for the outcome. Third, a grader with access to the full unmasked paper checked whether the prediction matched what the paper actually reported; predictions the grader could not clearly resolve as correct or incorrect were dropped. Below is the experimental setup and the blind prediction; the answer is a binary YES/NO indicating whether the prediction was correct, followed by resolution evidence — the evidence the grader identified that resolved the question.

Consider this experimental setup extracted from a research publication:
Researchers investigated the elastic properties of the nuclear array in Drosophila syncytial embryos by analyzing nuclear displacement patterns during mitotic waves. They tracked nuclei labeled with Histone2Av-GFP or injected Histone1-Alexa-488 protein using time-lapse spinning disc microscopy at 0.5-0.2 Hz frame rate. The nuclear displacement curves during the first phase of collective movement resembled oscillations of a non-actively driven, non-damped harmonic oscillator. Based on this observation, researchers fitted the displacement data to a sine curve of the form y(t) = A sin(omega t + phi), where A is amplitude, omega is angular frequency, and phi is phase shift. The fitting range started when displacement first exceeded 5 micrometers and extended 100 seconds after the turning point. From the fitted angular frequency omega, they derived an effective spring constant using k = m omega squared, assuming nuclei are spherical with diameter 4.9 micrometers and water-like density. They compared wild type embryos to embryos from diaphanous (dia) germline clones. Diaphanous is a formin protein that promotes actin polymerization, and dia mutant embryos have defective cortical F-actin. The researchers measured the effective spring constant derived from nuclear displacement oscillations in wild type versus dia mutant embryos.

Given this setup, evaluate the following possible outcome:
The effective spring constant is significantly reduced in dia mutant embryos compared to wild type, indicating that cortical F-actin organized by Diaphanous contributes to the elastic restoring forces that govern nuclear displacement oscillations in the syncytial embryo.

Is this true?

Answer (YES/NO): YES